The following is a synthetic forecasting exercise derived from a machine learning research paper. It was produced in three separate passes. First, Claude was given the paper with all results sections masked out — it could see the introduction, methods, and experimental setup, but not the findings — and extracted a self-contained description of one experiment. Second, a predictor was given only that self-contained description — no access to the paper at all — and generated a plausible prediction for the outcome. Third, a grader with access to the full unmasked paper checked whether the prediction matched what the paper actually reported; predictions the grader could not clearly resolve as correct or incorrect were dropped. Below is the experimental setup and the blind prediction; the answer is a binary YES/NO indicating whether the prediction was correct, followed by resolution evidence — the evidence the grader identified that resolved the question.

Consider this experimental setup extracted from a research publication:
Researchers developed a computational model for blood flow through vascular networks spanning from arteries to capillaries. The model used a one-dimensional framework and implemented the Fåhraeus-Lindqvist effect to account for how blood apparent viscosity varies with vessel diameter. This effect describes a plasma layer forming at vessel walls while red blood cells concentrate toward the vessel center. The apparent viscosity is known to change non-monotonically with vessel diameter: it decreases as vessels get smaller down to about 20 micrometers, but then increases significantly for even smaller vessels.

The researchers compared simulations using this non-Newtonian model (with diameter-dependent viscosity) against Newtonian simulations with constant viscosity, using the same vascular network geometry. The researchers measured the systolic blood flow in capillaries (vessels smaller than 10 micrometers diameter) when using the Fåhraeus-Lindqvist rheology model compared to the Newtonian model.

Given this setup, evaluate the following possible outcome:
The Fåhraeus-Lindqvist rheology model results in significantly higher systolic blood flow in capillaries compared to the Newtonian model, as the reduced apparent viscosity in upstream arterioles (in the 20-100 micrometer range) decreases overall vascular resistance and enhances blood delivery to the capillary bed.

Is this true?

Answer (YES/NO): NO